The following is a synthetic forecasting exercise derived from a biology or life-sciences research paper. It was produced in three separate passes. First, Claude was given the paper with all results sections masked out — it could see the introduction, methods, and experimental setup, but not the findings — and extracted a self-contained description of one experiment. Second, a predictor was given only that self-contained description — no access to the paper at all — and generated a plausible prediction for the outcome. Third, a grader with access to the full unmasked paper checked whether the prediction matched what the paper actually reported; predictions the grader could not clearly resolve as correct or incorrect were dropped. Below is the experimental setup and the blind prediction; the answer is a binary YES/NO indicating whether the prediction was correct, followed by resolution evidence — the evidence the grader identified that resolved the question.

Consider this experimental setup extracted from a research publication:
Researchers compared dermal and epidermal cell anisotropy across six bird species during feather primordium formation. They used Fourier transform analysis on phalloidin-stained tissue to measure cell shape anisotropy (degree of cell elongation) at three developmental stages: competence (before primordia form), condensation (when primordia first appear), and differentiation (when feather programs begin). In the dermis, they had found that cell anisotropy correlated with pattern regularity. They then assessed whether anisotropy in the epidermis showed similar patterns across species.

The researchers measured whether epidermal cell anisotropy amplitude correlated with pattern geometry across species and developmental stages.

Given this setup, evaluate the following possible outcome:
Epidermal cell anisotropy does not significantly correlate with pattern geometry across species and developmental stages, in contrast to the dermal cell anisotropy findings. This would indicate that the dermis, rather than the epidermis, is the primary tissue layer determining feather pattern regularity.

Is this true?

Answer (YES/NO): YES